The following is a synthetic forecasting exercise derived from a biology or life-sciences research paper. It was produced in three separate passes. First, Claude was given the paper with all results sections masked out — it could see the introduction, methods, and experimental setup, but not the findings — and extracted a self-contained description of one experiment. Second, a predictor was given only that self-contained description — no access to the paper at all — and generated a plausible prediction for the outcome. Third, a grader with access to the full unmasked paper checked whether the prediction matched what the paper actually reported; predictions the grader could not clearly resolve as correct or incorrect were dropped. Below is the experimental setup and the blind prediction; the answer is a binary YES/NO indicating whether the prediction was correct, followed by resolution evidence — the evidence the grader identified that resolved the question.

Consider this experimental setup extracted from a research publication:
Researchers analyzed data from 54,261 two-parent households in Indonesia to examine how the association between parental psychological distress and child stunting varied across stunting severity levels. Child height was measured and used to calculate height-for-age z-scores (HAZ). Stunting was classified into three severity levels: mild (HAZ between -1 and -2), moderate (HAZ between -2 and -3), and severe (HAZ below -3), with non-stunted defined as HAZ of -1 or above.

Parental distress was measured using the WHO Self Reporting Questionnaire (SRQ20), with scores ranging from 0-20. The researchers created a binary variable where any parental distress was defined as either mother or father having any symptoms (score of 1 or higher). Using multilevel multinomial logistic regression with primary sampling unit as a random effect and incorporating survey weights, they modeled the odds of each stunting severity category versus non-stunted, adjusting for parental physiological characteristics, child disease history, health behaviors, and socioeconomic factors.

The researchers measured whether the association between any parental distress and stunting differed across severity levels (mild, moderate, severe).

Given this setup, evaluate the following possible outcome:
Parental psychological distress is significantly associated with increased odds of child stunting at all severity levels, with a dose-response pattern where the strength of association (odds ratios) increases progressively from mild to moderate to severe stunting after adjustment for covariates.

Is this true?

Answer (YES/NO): NO